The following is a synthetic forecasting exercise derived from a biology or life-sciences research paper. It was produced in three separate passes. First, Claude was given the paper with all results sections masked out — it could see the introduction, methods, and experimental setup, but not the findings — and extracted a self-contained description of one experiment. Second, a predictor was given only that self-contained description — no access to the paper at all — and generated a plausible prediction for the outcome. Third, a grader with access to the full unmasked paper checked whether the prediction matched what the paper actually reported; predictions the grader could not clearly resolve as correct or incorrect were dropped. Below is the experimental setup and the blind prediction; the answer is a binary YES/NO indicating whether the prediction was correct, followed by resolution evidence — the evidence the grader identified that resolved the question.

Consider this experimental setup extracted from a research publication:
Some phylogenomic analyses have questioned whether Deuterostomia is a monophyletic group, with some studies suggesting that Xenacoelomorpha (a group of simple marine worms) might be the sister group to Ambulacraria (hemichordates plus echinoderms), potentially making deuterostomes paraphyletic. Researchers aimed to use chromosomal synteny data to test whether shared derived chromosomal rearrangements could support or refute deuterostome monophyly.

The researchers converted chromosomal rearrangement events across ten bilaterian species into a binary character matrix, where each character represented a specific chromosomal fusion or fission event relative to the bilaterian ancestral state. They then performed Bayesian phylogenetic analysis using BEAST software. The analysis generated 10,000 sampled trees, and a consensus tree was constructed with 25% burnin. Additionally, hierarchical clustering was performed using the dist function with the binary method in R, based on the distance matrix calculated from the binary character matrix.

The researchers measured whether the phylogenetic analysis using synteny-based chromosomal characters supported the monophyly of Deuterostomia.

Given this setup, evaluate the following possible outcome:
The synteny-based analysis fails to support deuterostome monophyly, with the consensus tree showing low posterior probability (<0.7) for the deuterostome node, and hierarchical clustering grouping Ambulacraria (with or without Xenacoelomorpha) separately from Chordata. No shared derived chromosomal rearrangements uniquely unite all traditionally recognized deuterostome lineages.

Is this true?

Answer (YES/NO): NO